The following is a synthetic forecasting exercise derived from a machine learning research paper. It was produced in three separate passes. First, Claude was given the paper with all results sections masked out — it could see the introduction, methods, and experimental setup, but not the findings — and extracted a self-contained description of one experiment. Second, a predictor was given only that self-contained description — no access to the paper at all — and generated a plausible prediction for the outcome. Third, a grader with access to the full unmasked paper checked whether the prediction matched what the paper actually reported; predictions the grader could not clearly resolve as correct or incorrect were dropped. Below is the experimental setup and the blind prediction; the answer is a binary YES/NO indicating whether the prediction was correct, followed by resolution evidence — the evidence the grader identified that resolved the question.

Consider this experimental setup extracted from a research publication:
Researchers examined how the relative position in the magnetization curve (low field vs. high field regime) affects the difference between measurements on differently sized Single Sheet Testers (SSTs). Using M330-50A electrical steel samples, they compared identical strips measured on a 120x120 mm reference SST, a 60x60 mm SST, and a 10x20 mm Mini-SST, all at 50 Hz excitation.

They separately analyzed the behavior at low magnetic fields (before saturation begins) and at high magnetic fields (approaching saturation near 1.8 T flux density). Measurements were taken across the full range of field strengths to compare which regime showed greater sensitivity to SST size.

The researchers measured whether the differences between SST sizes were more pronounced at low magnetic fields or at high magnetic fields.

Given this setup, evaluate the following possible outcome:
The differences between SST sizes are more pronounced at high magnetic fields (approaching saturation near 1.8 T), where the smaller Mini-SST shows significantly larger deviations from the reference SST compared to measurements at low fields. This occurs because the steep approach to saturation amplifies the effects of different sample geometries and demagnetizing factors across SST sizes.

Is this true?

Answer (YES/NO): NO